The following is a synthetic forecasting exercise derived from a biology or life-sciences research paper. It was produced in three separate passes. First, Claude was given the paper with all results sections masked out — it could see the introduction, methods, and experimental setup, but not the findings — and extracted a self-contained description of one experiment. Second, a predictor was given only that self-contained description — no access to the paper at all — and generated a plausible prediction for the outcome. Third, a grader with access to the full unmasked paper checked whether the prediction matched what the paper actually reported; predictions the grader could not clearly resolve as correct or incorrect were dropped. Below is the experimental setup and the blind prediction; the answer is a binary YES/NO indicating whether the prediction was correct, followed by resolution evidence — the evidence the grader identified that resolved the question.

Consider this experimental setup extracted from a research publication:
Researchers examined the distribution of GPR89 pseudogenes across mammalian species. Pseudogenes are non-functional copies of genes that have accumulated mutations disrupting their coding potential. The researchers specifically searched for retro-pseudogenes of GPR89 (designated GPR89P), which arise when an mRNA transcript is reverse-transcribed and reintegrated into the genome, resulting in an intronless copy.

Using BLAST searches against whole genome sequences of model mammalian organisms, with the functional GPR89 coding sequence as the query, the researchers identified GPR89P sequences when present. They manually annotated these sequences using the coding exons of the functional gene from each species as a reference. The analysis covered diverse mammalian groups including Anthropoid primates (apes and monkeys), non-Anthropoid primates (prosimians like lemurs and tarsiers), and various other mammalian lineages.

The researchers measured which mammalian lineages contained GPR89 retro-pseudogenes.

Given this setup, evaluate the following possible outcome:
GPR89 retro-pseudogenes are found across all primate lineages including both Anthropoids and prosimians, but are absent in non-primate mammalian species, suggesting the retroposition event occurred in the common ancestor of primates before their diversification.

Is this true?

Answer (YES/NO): NO